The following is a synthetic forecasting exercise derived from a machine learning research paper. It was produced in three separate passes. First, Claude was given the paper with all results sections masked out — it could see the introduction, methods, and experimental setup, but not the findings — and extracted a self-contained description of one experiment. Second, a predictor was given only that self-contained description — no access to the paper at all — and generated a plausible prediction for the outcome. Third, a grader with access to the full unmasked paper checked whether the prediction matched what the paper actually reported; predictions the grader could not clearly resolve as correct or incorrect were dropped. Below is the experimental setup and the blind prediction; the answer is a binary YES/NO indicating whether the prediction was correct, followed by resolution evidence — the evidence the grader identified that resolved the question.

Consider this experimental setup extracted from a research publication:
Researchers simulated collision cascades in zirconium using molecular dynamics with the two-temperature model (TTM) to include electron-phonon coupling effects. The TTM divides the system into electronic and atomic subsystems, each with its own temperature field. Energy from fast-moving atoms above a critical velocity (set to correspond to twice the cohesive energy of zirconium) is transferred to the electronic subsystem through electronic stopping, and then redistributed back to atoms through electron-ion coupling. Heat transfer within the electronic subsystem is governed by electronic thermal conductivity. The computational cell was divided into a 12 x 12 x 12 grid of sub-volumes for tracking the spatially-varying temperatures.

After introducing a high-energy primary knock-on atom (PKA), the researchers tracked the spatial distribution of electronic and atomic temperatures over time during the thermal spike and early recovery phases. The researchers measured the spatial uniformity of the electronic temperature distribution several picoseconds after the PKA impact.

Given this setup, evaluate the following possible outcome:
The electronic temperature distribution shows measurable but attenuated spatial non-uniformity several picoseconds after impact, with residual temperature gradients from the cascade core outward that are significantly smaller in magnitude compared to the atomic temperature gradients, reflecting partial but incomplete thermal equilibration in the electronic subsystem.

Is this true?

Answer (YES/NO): NO